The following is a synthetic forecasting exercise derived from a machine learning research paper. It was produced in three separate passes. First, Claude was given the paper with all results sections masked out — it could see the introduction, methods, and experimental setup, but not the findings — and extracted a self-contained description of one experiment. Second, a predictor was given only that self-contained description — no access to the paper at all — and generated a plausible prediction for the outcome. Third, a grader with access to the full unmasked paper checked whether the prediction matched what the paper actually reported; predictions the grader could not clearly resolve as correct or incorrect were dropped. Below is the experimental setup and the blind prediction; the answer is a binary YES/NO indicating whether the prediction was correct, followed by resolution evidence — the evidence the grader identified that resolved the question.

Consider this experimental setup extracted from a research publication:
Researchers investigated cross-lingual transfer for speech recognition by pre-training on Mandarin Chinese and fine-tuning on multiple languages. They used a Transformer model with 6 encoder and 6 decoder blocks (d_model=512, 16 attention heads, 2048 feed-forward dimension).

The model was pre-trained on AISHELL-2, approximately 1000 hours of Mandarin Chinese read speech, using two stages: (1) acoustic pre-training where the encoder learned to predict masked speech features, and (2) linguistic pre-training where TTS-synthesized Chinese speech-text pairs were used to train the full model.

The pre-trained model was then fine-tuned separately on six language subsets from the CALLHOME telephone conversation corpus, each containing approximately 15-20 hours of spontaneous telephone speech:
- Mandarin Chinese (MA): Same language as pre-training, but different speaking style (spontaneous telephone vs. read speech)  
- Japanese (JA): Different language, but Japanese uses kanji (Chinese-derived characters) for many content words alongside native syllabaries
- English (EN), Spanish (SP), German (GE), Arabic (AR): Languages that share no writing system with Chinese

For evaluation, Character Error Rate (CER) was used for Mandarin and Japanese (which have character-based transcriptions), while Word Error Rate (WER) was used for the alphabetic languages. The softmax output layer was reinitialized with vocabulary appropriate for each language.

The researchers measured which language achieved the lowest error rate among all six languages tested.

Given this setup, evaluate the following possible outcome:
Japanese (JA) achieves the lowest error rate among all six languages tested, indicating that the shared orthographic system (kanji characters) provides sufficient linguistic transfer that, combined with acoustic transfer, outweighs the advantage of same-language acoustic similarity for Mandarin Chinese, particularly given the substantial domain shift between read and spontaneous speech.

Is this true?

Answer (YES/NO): YES